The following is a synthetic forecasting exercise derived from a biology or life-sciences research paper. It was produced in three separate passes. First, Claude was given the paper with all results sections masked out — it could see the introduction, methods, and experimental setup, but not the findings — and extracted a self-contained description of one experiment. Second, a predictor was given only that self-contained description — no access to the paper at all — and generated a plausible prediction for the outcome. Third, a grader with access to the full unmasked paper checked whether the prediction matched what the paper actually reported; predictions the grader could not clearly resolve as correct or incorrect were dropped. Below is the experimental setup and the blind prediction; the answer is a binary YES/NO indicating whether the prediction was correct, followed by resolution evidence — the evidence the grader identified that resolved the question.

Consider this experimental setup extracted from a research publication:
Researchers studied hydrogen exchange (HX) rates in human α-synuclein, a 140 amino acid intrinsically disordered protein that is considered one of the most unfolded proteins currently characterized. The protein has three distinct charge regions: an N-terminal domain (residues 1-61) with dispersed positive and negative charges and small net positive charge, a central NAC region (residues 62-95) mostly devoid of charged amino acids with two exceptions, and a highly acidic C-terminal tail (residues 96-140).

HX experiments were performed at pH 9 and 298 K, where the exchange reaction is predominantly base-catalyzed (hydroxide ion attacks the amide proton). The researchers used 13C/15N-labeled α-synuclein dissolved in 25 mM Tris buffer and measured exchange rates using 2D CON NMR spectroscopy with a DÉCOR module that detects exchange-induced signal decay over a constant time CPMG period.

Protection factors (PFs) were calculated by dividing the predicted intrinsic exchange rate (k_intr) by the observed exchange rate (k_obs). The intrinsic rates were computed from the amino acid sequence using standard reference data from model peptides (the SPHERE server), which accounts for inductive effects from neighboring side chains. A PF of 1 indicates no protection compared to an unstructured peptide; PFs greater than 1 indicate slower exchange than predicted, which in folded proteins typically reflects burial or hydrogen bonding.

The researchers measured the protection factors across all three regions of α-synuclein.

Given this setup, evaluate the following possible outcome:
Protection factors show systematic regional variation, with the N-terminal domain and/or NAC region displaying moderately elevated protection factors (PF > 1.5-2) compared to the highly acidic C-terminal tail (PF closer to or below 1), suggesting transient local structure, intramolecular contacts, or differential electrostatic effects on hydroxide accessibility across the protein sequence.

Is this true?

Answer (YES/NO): NO